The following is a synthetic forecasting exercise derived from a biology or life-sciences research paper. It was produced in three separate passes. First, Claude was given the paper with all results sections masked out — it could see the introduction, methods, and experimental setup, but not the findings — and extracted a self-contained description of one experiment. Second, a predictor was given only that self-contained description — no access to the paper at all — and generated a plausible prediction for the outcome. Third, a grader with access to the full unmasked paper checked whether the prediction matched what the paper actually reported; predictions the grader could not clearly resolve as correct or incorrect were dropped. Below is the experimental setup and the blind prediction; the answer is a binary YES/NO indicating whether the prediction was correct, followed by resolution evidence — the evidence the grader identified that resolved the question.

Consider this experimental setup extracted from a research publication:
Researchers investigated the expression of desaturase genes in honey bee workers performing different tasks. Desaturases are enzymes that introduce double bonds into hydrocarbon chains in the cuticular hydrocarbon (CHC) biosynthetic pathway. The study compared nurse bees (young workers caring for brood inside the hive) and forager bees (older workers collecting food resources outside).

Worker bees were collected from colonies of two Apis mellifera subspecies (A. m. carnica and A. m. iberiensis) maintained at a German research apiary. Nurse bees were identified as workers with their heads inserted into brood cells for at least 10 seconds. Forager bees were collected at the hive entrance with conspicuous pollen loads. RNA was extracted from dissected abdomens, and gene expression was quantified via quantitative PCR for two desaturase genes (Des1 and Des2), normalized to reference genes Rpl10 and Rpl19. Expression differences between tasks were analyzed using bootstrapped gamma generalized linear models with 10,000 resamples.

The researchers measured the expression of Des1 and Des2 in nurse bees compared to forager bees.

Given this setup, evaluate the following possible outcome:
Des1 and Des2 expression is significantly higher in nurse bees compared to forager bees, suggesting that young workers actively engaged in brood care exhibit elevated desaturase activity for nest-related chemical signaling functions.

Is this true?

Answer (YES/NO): NO